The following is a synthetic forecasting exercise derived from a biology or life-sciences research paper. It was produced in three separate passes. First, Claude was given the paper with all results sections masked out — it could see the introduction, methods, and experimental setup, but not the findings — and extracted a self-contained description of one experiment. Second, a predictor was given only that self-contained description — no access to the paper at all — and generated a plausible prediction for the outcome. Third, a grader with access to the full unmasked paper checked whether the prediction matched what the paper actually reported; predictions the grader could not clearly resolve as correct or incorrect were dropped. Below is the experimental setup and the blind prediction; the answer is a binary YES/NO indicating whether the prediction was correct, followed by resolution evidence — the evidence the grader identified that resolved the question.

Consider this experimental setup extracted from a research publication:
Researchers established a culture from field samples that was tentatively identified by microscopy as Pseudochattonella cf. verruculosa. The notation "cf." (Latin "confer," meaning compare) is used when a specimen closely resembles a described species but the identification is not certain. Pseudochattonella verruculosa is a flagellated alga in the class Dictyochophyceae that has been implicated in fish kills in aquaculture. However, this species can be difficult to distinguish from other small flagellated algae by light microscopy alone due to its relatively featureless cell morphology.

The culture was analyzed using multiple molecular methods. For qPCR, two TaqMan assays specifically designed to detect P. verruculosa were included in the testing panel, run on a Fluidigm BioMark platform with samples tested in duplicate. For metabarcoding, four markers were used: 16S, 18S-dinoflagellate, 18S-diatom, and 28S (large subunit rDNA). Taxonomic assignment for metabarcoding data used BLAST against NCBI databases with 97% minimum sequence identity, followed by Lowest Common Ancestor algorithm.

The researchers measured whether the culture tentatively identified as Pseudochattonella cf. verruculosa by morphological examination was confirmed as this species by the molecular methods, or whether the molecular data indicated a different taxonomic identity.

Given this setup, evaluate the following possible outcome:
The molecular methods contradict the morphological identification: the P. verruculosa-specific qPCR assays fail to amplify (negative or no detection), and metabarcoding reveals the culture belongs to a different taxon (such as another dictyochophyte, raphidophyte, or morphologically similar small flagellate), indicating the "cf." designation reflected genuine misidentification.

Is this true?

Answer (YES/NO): NO